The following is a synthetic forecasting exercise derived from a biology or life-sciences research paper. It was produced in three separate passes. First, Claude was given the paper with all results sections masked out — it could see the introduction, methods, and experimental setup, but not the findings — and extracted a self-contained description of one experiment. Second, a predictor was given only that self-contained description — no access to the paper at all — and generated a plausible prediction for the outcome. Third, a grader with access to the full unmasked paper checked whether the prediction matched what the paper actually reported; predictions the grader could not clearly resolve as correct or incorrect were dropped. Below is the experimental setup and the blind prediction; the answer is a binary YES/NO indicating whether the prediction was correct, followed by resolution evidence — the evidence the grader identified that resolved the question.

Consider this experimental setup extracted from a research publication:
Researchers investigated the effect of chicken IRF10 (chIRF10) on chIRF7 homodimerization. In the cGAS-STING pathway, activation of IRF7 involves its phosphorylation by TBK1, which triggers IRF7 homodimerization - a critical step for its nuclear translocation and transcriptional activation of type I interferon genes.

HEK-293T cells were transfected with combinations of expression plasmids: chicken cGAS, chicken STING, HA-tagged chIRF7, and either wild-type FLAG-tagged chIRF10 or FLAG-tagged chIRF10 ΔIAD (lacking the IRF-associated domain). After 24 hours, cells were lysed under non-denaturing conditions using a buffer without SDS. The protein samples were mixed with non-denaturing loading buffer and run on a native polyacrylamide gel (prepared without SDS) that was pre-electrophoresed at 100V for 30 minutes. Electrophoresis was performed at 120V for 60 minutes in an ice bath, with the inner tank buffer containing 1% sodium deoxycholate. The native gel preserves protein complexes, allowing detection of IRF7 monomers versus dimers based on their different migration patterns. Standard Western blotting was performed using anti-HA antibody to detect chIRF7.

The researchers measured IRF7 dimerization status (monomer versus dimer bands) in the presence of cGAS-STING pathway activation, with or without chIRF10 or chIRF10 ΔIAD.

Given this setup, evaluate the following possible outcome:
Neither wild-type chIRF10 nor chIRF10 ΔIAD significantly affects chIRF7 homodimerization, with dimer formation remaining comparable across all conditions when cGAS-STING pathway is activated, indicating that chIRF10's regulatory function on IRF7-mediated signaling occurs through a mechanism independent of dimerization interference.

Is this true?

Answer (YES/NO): NO